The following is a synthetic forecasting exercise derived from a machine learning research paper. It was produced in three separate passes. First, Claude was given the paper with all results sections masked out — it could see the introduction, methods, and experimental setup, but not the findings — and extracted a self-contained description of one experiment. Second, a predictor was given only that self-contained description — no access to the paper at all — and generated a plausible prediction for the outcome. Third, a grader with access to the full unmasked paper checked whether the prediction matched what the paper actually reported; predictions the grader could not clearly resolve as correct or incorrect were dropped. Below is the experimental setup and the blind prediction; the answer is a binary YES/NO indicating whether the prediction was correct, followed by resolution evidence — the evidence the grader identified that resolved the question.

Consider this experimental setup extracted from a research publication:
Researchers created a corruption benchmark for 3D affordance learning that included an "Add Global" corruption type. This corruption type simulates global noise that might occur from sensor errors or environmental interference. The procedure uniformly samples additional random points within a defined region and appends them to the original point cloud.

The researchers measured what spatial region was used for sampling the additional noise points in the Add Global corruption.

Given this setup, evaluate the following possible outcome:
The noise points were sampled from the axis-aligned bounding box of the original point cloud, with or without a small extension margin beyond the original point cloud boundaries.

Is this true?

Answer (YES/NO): NO